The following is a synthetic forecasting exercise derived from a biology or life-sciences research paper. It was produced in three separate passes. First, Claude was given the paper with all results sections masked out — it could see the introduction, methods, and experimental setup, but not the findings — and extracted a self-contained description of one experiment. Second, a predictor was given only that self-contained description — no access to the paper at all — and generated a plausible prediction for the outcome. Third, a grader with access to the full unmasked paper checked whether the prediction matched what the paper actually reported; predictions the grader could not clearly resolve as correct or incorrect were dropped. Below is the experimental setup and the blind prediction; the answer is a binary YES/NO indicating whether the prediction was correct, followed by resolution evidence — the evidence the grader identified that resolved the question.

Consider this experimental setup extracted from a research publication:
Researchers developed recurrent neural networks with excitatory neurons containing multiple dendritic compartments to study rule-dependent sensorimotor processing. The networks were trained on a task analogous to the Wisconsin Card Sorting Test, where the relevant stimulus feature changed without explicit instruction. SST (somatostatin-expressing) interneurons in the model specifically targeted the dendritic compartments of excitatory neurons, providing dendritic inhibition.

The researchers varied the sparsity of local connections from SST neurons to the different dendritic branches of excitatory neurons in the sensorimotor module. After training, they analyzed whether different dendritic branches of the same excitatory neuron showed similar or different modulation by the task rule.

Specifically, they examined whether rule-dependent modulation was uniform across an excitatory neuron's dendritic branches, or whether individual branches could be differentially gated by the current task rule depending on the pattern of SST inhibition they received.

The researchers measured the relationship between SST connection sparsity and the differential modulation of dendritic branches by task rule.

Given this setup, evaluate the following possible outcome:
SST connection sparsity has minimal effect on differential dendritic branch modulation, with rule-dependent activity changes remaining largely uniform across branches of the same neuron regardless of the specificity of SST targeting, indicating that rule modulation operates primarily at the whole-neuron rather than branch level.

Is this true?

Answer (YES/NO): NO